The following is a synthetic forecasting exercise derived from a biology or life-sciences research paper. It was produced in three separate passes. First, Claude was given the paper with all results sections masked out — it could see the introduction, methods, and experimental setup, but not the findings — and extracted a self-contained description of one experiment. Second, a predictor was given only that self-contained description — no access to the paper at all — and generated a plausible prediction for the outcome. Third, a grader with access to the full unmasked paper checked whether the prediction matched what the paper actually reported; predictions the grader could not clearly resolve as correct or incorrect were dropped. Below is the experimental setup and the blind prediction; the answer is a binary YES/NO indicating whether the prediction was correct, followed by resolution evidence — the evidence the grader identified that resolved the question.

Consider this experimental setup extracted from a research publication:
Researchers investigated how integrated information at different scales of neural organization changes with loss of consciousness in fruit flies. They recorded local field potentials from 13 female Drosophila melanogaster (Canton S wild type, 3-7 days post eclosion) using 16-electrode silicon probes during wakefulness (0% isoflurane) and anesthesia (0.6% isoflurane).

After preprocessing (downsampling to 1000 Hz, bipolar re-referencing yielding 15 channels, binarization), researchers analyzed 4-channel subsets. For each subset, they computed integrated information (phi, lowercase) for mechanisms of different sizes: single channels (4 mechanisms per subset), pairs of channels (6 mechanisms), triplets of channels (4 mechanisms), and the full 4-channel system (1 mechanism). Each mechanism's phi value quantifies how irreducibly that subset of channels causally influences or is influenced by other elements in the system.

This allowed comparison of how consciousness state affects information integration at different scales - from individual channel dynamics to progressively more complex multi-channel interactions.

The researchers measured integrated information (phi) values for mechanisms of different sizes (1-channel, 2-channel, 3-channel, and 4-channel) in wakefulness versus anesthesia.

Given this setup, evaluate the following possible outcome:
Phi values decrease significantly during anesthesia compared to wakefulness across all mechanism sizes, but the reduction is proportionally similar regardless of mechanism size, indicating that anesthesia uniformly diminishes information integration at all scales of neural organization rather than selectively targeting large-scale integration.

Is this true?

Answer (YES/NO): NO